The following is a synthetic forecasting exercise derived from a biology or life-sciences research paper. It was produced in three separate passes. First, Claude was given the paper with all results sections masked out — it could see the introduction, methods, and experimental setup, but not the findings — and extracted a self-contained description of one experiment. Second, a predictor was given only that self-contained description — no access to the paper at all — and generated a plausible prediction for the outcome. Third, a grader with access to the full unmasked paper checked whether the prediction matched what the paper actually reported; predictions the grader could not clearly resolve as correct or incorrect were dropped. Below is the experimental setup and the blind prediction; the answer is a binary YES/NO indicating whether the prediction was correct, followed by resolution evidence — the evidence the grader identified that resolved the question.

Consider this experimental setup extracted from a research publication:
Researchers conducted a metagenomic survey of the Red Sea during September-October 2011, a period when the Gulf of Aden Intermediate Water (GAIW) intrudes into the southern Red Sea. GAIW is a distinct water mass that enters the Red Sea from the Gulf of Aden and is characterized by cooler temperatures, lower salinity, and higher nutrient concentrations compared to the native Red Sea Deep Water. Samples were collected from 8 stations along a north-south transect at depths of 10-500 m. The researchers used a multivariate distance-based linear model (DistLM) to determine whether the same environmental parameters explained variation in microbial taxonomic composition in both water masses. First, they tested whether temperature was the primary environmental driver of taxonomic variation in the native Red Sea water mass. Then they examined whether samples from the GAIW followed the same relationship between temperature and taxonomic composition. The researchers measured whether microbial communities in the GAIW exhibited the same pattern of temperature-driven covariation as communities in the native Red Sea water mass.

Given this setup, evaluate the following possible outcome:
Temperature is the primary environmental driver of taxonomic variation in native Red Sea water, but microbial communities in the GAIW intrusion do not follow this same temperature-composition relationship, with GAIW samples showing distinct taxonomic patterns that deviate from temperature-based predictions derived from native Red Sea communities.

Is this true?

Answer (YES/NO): YES